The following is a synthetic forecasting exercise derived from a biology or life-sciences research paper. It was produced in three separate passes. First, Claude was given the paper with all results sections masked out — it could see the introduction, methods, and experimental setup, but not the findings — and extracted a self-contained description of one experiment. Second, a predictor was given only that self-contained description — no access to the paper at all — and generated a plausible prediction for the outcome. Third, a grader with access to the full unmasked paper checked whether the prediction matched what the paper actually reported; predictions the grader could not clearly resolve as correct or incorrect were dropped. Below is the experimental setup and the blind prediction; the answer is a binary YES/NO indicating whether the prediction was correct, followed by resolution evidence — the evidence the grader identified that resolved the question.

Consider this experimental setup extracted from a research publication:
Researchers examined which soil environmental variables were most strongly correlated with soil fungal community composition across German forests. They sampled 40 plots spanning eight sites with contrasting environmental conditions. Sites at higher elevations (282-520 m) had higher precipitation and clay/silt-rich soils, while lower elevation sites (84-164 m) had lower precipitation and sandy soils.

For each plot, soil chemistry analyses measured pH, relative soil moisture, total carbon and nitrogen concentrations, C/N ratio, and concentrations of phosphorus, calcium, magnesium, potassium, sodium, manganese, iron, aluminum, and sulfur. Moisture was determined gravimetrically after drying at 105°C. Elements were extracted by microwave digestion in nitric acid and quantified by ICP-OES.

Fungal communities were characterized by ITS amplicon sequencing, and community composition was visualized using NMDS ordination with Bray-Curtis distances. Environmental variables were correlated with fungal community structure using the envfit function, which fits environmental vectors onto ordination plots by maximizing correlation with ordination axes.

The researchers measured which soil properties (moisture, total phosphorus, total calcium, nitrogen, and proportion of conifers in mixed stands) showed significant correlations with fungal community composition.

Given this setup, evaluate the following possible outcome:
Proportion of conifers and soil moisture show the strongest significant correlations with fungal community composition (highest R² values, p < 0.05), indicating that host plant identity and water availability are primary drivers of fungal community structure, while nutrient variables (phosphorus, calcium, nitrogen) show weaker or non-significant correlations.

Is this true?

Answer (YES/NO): NO